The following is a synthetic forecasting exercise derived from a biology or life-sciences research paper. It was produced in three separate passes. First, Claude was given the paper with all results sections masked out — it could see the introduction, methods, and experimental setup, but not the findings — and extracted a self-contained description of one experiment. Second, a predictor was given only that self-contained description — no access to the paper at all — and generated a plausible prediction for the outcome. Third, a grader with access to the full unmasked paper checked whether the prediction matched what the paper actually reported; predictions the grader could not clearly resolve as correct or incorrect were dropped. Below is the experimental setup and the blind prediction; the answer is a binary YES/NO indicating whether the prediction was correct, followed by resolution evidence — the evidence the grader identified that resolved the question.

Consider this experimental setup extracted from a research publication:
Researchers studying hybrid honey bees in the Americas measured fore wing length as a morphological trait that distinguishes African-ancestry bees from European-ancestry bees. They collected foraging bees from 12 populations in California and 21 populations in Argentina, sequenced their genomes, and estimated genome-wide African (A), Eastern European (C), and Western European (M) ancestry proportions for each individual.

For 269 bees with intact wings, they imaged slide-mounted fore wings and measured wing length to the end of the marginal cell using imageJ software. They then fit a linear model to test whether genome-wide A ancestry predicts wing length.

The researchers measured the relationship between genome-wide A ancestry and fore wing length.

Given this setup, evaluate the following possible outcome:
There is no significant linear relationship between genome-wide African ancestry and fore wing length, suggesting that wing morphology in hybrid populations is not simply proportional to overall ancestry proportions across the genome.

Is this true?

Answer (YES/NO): NO